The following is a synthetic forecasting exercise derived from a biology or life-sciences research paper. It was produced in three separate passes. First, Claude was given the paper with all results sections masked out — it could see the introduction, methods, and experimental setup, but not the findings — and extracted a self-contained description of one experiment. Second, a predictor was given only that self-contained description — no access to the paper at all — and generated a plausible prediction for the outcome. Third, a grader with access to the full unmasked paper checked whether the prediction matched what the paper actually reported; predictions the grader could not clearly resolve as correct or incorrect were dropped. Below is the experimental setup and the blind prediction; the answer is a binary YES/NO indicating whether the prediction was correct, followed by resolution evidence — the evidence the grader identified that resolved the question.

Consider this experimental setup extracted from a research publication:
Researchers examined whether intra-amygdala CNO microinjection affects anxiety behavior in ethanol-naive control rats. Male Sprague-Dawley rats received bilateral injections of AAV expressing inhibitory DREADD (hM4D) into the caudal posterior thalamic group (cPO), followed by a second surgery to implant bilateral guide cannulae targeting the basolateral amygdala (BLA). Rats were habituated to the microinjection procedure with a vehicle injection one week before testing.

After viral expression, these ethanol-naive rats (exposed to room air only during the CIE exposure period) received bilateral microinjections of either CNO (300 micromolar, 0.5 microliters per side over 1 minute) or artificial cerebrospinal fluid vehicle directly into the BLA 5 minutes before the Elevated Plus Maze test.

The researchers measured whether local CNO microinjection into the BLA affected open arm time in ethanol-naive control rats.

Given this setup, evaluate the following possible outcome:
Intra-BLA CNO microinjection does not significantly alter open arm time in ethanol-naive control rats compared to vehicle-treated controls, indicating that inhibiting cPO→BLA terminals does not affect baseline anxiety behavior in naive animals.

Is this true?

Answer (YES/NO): YES